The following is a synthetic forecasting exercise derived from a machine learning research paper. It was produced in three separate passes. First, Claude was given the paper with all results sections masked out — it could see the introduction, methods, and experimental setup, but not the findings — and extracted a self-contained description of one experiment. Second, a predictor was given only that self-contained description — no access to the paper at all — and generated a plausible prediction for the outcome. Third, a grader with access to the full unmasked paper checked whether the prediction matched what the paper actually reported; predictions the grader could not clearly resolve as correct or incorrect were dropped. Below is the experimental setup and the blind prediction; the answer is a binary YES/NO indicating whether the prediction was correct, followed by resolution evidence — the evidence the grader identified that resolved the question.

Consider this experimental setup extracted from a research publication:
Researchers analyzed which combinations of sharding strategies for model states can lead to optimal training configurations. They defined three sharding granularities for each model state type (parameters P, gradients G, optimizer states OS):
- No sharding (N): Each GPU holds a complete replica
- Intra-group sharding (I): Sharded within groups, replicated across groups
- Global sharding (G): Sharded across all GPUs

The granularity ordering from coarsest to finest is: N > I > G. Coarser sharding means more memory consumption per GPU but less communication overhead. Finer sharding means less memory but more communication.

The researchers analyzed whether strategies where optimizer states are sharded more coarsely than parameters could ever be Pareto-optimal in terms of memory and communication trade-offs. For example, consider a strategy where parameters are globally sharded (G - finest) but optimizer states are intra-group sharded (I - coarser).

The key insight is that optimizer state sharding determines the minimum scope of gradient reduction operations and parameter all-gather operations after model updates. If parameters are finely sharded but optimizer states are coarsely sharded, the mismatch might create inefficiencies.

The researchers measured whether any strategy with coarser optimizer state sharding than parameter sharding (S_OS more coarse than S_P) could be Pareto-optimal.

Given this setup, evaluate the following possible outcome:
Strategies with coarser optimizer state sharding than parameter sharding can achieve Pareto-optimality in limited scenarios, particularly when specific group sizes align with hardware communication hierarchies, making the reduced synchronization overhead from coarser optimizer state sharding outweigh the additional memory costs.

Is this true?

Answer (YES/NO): NO